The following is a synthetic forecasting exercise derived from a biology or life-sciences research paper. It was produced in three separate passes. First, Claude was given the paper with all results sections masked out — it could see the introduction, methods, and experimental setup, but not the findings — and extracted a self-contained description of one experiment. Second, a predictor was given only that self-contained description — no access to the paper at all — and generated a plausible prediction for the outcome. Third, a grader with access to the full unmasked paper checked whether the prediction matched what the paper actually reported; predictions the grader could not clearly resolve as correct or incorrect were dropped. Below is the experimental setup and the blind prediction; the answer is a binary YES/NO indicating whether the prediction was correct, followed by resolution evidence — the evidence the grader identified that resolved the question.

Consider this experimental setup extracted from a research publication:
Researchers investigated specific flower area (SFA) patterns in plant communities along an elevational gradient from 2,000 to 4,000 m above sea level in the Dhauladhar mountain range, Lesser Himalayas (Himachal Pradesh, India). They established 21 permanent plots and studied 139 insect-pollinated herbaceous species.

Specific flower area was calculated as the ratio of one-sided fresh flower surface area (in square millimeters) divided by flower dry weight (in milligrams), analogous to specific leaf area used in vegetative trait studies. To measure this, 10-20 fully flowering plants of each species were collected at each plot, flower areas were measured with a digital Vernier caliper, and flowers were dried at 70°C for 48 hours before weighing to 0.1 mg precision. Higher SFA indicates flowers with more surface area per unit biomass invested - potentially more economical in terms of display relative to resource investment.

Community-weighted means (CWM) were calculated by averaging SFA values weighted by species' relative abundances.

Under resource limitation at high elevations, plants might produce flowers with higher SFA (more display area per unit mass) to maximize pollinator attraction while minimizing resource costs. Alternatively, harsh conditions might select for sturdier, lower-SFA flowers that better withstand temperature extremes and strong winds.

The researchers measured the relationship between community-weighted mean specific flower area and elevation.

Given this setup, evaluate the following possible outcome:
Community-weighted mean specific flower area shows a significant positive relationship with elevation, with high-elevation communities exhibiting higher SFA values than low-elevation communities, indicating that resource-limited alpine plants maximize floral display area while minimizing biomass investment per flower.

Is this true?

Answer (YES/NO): NO